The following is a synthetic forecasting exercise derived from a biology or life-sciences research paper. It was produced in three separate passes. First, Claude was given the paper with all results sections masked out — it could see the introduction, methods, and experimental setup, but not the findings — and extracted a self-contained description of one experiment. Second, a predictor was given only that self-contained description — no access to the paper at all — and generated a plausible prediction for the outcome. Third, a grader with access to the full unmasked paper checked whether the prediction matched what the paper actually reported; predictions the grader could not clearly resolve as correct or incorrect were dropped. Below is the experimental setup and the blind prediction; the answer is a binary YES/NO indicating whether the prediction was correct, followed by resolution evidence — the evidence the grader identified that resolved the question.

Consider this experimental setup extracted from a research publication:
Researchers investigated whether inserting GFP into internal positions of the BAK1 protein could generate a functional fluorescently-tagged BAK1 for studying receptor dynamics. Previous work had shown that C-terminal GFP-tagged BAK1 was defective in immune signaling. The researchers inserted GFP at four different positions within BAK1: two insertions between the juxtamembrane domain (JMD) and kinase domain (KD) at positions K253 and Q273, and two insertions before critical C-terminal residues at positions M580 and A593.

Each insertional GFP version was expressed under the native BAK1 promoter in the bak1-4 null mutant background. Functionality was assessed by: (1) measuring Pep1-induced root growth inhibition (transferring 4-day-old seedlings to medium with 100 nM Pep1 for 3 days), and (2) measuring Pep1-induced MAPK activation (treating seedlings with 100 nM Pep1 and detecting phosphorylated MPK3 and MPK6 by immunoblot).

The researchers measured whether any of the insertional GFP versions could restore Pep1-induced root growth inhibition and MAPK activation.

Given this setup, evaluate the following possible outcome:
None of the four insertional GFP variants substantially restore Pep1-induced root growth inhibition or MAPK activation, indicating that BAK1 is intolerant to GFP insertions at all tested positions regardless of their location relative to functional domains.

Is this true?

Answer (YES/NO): NO